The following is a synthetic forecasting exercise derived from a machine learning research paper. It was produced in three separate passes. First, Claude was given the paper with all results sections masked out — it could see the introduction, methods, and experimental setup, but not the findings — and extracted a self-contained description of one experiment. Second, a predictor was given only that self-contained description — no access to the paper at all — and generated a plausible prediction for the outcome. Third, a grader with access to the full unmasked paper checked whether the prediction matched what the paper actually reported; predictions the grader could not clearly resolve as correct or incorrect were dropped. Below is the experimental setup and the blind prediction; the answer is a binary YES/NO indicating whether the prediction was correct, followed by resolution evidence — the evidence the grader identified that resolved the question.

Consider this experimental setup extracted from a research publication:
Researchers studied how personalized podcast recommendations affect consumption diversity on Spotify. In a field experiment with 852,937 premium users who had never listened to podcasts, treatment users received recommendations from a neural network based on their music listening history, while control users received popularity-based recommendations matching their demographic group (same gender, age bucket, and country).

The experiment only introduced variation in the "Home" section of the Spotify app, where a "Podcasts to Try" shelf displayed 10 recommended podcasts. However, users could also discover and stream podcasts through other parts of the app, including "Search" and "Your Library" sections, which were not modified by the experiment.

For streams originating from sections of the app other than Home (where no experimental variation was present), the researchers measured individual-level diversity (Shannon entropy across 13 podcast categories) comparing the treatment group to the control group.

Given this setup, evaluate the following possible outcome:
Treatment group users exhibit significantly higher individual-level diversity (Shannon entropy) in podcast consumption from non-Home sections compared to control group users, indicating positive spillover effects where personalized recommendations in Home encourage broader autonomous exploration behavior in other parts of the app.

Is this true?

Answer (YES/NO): NO